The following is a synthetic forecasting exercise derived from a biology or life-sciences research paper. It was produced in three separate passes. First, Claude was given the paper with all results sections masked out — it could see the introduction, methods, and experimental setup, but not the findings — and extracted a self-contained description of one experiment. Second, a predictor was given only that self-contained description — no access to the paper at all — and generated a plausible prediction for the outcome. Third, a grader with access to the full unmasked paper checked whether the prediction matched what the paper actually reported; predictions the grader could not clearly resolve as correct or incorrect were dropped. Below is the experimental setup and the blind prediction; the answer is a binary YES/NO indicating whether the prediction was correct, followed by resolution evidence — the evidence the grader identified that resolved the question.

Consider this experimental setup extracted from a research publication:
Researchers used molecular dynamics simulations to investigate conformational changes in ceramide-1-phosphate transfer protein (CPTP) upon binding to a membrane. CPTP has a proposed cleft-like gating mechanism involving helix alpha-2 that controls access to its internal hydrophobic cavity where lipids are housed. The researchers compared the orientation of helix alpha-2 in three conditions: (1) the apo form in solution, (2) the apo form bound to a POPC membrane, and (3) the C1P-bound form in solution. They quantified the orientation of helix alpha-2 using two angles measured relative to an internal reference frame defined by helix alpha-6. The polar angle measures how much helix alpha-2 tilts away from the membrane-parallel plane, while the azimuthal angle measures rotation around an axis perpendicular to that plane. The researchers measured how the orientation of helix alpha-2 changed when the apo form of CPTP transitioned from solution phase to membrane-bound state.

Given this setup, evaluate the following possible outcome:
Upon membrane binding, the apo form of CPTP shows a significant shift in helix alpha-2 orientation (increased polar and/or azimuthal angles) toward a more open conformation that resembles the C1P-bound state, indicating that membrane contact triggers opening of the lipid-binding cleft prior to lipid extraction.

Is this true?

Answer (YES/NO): NO